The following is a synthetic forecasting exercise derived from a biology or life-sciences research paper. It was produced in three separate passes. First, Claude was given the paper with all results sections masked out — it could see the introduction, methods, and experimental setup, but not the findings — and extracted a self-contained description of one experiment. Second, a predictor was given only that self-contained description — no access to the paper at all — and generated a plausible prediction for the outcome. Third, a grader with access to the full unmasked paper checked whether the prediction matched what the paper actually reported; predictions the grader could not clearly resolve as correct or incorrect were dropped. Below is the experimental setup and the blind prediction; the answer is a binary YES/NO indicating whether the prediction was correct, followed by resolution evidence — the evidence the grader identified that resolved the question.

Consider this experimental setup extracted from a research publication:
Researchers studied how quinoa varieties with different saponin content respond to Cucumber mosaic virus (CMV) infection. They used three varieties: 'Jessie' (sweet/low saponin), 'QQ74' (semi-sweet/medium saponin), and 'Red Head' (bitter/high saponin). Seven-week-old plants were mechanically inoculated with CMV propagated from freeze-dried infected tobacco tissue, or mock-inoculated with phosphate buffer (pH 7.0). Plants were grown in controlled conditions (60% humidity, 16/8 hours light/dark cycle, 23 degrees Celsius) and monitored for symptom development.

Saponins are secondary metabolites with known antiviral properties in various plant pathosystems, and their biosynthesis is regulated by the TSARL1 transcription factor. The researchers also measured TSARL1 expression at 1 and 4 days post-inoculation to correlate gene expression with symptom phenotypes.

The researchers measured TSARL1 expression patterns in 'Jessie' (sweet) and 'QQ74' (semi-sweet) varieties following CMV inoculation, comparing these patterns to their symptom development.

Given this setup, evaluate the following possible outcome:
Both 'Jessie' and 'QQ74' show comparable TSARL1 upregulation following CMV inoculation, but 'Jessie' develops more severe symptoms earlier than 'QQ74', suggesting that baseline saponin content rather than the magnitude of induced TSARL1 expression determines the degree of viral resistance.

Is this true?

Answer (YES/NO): NO